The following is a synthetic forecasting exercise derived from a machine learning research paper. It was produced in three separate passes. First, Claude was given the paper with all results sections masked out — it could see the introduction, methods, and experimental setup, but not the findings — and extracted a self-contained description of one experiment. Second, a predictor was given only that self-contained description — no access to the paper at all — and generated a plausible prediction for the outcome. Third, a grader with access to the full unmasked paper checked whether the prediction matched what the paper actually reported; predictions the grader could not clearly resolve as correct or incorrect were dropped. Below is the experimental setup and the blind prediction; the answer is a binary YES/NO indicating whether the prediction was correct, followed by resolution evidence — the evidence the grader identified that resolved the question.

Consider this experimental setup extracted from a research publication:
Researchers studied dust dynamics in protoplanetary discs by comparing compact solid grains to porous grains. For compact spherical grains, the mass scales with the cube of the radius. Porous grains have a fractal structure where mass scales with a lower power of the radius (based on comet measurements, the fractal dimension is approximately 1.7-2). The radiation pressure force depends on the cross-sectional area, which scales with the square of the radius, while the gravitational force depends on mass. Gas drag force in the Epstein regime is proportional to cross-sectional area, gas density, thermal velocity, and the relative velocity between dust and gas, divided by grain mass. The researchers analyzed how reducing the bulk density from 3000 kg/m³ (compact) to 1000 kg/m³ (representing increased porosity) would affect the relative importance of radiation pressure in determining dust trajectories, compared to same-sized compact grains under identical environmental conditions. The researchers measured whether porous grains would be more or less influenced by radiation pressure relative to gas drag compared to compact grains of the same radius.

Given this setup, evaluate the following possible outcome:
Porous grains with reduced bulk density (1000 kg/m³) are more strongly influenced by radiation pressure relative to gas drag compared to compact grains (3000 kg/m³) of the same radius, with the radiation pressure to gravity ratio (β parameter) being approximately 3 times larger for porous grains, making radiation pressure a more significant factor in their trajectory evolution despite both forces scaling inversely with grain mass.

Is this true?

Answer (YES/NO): NO